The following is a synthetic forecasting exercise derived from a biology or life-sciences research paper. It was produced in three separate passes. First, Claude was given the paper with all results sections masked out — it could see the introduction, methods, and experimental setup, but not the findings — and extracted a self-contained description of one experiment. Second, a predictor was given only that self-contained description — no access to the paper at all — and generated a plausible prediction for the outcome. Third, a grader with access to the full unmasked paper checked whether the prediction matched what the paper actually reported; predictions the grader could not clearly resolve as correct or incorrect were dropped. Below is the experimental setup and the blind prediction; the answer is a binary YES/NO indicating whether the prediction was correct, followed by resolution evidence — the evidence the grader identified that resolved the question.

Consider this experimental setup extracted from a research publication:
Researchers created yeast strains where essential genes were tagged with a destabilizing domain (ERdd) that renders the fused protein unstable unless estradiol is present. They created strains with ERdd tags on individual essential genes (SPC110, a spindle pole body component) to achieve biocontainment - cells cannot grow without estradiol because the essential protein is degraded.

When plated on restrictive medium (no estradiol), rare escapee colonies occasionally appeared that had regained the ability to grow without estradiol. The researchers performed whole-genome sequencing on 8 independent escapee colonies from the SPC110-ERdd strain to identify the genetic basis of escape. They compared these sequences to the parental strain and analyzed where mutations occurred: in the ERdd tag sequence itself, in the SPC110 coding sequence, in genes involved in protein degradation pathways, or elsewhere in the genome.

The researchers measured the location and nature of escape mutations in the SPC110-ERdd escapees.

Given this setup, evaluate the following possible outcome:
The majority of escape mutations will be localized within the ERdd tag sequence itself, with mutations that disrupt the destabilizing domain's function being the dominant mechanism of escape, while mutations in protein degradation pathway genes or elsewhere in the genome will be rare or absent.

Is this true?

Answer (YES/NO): NO